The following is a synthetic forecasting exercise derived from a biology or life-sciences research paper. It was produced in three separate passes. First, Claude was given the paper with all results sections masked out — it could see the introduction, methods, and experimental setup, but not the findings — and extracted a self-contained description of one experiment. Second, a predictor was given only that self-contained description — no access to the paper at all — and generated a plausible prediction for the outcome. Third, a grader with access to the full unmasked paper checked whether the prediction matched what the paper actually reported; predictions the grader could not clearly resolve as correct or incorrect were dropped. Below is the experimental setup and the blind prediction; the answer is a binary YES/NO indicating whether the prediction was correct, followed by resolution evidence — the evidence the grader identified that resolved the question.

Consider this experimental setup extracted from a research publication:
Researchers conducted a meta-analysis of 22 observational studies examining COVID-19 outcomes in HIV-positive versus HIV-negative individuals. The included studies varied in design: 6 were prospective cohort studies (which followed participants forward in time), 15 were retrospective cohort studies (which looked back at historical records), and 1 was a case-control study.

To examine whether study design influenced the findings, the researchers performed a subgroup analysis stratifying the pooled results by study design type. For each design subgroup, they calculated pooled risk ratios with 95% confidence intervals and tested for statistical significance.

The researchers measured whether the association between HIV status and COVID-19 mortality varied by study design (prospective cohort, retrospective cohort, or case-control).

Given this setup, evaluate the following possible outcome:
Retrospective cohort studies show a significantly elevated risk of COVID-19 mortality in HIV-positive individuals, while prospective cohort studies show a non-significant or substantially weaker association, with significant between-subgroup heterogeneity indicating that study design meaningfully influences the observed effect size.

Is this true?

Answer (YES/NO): NO